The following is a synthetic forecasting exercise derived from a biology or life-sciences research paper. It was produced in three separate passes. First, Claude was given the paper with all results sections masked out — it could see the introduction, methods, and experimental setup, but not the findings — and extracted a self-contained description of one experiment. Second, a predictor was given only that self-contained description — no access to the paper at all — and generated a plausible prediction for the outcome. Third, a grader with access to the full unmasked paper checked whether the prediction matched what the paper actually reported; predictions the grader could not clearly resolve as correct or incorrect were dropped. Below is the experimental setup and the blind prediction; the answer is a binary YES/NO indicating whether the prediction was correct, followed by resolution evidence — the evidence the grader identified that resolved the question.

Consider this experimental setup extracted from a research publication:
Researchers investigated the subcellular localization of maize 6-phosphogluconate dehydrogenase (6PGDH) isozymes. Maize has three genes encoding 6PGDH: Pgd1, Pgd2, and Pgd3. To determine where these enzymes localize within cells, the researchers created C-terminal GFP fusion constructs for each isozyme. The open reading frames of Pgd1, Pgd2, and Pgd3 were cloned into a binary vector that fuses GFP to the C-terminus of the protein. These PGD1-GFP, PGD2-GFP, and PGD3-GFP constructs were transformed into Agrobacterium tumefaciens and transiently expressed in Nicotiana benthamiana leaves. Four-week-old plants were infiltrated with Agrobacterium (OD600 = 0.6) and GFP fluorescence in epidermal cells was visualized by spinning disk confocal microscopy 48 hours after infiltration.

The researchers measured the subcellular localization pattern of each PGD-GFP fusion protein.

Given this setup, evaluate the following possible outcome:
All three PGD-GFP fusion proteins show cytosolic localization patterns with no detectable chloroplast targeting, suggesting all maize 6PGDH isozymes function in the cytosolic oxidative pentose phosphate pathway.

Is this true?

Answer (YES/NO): NO